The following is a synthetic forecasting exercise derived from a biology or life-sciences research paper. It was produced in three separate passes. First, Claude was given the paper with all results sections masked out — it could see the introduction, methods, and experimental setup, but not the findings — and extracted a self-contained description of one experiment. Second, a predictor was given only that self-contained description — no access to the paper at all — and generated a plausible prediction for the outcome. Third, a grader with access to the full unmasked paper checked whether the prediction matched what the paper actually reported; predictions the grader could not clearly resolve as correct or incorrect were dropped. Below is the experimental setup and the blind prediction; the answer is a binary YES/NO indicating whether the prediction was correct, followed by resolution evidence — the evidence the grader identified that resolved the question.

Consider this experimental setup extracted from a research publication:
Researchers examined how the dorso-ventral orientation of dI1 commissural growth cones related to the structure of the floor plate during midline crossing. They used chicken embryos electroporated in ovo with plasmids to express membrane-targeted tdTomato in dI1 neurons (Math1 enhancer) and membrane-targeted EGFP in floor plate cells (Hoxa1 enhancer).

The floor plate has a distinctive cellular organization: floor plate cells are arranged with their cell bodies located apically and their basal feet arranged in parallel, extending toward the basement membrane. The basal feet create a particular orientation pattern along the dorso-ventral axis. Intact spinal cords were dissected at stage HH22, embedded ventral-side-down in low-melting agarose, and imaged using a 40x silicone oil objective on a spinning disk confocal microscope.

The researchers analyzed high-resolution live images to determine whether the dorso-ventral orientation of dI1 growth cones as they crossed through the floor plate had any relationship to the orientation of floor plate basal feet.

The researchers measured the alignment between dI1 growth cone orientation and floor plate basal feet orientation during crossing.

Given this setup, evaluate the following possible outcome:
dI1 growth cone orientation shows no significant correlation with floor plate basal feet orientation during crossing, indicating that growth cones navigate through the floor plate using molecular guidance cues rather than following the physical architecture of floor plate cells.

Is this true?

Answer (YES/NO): NO